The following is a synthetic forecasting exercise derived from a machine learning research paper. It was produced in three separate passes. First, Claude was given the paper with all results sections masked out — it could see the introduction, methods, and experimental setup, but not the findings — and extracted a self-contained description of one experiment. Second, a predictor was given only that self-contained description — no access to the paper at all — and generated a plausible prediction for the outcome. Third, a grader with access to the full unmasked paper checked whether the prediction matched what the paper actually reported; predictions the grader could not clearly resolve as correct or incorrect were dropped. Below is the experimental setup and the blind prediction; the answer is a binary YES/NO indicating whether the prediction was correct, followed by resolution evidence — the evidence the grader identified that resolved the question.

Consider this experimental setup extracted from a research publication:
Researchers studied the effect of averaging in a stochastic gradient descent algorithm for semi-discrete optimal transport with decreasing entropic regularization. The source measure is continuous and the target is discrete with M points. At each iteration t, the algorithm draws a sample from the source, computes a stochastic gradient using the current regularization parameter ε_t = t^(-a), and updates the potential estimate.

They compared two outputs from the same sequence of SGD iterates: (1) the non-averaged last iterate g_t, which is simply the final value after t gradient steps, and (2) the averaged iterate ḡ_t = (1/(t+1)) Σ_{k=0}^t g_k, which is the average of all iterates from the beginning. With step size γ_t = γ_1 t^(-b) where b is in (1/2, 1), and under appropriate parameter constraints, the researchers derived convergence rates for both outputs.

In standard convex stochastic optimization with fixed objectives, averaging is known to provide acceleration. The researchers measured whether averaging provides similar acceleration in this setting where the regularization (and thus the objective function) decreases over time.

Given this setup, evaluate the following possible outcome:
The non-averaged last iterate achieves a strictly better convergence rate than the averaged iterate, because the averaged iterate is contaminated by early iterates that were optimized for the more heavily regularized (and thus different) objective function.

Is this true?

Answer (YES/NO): NO